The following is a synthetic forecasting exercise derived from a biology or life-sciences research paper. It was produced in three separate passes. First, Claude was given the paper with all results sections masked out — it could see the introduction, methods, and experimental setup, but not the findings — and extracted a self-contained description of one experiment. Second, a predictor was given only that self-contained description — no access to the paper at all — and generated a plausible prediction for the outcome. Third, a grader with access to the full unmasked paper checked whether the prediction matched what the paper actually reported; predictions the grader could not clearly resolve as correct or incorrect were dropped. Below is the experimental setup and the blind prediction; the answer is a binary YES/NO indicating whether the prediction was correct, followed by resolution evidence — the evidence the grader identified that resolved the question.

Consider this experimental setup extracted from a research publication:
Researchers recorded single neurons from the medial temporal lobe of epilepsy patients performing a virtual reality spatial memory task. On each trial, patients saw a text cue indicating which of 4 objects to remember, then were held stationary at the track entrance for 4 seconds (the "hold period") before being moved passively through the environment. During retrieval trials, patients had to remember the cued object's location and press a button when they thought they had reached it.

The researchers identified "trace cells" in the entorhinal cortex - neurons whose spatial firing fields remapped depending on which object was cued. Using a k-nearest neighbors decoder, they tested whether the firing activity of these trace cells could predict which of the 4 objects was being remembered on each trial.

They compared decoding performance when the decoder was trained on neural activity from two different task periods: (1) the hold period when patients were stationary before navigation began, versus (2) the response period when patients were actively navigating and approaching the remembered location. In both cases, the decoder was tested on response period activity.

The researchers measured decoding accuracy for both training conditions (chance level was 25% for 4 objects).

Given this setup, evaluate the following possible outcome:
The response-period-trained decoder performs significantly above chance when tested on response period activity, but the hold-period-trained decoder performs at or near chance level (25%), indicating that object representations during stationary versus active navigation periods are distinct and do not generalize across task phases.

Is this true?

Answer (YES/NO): NO